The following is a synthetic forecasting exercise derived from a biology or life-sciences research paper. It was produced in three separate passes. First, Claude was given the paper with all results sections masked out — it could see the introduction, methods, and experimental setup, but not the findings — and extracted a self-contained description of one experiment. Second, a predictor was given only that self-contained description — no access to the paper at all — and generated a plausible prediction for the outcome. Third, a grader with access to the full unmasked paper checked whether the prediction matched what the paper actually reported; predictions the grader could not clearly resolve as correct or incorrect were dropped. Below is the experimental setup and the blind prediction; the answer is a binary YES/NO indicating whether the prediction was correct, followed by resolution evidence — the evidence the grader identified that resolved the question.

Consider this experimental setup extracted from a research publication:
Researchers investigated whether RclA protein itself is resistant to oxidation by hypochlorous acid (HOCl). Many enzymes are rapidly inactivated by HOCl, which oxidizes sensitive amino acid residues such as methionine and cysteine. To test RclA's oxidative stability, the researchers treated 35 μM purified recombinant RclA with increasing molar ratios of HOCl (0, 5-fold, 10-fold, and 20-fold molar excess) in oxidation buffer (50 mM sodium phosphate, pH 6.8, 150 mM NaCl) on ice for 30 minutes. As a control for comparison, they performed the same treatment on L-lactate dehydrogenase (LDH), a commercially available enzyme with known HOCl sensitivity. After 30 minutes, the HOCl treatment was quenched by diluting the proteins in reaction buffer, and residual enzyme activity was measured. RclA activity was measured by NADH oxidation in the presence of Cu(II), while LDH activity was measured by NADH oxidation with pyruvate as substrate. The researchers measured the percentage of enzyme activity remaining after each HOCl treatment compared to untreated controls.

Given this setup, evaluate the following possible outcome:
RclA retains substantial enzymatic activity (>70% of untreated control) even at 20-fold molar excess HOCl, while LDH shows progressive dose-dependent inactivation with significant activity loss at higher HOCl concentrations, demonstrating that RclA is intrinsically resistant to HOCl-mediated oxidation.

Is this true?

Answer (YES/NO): YES